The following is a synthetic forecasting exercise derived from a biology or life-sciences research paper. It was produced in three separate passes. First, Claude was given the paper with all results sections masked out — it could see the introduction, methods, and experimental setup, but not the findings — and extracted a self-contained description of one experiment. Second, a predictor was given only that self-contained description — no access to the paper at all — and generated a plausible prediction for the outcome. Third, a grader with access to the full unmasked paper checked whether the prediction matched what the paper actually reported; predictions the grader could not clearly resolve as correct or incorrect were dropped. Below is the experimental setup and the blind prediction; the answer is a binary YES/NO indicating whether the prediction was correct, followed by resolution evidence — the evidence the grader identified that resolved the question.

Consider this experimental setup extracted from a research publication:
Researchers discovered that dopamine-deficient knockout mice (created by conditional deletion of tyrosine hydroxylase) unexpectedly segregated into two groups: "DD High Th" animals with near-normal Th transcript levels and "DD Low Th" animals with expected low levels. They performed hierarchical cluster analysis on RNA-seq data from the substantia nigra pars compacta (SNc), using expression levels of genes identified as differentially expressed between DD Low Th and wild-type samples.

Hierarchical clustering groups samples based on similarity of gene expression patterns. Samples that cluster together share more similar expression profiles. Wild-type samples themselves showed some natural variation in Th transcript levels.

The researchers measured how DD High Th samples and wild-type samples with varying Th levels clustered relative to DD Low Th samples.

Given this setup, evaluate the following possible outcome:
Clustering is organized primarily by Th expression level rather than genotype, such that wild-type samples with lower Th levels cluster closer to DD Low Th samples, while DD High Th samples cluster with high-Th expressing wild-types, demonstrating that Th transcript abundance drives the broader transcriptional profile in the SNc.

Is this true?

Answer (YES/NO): YES